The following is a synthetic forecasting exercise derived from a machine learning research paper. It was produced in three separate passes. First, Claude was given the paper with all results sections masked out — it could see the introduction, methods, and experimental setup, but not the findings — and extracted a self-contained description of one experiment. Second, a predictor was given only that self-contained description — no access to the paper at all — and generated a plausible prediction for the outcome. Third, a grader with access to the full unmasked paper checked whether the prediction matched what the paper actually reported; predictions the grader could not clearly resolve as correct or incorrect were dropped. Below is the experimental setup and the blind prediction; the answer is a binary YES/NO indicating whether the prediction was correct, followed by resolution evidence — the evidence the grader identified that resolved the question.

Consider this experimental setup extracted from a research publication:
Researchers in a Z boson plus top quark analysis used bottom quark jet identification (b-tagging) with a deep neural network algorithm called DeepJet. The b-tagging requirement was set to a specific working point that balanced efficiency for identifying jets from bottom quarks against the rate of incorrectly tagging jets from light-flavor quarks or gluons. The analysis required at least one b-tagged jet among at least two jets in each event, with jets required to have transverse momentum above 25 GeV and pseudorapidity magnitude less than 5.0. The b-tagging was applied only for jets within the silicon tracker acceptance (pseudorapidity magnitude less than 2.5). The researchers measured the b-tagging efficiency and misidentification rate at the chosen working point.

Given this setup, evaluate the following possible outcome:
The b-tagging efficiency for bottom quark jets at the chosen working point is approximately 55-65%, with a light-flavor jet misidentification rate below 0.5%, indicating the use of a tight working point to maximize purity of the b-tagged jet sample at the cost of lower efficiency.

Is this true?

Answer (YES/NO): NO